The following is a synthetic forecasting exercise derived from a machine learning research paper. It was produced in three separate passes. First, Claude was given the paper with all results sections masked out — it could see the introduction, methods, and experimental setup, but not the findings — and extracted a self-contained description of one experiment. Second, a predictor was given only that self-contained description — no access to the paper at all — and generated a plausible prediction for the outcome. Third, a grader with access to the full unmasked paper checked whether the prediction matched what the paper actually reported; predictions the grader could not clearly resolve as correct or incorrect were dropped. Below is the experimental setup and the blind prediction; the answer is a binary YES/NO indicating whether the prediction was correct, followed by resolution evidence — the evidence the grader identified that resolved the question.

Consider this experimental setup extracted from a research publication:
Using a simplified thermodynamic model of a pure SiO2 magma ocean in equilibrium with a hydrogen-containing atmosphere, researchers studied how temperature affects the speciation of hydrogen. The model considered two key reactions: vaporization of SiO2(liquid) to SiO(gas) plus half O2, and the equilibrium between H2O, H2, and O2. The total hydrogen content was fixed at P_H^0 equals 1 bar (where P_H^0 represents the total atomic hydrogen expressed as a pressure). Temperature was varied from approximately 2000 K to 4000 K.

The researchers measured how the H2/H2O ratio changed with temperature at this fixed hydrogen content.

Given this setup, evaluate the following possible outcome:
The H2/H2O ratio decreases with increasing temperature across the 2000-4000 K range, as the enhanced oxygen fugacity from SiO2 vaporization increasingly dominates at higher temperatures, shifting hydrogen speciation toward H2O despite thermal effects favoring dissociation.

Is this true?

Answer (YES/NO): NO